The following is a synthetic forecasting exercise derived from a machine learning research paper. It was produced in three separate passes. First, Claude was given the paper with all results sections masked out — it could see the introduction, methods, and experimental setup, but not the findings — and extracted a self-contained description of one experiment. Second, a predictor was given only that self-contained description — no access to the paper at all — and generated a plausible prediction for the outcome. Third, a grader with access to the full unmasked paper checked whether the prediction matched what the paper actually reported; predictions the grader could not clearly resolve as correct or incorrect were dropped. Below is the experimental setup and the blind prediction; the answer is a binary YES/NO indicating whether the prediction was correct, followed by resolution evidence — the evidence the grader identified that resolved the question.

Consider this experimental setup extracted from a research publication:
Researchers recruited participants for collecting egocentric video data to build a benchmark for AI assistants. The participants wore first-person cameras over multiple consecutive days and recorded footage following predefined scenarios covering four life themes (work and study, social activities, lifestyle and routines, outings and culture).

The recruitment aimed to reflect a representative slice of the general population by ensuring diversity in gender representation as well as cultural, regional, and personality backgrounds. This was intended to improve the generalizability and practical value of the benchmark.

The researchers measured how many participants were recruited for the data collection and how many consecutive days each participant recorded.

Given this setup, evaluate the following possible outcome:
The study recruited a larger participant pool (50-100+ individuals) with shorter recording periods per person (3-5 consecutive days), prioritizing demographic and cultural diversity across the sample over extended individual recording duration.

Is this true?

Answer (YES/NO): NO